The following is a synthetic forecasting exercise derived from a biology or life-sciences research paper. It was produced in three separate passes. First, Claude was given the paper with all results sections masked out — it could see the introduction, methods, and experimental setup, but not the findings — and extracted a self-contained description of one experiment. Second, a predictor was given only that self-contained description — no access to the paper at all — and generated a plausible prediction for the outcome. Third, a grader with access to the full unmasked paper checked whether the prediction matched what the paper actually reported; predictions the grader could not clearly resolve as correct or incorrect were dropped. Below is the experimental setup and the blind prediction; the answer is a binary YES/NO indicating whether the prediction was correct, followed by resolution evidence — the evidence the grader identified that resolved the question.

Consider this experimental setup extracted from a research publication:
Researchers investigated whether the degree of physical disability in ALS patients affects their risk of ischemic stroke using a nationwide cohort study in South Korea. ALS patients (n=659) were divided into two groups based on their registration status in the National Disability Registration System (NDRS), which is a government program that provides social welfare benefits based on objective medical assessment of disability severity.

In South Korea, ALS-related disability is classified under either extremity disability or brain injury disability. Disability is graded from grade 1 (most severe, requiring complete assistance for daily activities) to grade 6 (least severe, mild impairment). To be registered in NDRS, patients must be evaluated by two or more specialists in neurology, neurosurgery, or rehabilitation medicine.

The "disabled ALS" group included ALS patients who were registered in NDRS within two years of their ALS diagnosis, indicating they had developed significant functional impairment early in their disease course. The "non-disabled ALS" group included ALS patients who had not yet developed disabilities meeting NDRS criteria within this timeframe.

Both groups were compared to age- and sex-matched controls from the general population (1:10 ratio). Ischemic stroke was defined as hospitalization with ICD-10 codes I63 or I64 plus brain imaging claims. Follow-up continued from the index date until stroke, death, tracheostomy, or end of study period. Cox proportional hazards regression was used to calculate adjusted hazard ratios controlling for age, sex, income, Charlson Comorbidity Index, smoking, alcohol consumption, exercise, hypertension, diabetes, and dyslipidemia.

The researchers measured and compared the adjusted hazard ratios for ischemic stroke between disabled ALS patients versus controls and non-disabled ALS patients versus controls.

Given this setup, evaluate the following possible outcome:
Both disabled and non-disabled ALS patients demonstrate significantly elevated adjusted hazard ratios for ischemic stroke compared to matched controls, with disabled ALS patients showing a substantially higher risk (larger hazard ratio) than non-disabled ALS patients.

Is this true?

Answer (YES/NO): NO